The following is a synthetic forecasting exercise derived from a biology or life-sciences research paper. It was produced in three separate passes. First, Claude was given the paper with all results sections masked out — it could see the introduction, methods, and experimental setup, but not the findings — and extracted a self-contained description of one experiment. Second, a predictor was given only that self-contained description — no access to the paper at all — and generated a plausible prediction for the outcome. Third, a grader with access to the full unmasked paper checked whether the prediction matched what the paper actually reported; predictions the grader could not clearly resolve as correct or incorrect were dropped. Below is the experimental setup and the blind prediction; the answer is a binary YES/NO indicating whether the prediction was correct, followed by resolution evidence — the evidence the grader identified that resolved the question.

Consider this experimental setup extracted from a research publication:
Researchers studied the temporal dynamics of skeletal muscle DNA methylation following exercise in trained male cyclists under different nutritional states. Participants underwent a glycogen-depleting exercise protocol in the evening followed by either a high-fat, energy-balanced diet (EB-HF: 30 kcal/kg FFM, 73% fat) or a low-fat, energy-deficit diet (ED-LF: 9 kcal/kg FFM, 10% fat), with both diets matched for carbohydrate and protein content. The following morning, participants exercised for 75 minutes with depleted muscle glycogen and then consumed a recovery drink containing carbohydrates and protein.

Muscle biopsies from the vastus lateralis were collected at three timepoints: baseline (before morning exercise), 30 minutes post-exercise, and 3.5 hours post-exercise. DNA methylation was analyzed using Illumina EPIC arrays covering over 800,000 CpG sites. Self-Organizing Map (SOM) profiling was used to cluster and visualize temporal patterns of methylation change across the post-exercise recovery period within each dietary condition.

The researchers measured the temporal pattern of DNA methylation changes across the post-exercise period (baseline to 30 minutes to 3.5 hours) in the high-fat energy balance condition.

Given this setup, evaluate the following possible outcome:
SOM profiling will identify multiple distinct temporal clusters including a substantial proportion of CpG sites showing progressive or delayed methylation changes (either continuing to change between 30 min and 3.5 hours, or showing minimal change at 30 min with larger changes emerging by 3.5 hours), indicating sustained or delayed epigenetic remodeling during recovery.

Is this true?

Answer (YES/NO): YES